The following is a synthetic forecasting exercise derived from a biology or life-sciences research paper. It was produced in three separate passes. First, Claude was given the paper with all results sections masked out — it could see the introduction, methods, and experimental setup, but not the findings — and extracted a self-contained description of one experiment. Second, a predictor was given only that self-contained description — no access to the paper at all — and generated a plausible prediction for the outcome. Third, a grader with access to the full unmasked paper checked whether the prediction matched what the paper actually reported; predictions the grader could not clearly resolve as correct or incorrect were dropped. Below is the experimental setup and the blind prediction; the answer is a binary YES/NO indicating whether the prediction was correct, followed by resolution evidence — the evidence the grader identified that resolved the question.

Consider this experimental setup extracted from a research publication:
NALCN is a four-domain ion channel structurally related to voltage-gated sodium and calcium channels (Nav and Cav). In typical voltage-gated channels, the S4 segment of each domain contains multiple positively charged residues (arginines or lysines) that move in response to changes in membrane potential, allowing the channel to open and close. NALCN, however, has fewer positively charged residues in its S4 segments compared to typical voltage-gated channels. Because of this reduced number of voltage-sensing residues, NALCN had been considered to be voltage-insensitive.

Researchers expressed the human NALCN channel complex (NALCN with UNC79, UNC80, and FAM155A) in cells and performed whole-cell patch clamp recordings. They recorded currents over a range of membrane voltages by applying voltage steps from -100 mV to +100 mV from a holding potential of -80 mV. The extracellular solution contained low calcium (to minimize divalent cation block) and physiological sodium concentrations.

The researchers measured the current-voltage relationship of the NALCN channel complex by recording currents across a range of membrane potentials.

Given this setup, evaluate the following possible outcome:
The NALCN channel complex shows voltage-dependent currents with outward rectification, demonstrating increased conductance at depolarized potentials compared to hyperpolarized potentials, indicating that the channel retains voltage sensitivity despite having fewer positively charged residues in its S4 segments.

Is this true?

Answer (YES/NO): NO